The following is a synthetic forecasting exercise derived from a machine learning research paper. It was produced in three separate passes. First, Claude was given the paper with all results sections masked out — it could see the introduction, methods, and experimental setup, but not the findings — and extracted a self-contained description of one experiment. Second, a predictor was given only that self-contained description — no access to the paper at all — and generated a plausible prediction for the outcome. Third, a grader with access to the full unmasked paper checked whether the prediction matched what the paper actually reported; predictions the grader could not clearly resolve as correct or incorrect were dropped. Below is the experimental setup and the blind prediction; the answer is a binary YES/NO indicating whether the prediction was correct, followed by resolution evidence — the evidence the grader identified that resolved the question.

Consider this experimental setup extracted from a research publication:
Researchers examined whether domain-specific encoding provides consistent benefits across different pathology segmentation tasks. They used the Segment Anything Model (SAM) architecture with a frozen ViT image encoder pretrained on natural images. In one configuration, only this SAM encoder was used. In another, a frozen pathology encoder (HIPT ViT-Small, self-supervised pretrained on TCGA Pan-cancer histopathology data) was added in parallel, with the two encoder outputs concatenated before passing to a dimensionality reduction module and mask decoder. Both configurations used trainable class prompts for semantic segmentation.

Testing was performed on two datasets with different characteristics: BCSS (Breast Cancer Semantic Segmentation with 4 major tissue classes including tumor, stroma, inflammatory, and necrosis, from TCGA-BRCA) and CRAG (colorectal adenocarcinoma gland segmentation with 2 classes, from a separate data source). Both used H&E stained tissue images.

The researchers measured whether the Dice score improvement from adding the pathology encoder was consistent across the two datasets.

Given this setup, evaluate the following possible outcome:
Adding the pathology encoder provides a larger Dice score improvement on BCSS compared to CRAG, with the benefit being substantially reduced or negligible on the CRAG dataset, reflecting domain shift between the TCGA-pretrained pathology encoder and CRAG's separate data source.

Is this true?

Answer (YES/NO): NO